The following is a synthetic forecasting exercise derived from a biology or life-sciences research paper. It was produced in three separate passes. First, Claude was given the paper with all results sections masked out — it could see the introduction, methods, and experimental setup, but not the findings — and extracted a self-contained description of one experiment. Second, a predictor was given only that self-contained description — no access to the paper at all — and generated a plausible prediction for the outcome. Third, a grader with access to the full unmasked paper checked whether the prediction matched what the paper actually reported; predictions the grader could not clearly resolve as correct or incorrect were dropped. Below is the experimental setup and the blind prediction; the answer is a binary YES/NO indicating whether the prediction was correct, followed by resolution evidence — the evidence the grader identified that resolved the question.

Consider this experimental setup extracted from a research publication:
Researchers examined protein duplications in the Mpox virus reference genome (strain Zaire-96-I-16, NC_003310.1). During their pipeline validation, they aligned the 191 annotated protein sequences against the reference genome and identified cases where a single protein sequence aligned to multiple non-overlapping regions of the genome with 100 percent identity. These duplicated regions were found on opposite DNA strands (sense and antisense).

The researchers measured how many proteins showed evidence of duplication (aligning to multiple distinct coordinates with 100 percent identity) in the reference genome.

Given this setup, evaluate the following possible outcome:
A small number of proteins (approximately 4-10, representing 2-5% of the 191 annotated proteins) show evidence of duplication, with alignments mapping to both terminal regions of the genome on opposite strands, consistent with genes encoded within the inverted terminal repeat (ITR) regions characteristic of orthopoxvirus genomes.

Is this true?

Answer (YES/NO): YES